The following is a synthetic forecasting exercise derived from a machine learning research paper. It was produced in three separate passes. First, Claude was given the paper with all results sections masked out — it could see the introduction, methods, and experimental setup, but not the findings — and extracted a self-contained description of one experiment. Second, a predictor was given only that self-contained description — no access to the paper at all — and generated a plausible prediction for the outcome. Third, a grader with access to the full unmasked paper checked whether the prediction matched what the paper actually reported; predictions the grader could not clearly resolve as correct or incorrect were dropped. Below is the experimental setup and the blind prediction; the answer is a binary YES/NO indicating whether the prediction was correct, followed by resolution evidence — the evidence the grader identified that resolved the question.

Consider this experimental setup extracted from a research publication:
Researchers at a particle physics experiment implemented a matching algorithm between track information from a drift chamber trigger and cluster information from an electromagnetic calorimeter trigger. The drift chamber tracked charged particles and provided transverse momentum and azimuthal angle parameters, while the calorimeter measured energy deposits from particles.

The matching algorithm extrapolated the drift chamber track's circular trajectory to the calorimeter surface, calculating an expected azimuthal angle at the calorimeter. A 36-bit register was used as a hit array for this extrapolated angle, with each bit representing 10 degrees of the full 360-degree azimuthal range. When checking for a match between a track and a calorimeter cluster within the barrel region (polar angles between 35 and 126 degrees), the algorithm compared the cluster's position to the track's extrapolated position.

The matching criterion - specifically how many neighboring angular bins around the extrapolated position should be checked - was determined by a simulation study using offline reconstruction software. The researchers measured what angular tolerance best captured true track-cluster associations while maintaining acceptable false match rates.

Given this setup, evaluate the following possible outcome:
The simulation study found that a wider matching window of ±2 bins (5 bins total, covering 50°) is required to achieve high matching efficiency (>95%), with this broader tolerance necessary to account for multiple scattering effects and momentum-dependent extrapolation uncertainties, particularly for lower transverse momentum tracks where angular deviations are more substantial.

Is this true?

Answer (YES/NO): NO